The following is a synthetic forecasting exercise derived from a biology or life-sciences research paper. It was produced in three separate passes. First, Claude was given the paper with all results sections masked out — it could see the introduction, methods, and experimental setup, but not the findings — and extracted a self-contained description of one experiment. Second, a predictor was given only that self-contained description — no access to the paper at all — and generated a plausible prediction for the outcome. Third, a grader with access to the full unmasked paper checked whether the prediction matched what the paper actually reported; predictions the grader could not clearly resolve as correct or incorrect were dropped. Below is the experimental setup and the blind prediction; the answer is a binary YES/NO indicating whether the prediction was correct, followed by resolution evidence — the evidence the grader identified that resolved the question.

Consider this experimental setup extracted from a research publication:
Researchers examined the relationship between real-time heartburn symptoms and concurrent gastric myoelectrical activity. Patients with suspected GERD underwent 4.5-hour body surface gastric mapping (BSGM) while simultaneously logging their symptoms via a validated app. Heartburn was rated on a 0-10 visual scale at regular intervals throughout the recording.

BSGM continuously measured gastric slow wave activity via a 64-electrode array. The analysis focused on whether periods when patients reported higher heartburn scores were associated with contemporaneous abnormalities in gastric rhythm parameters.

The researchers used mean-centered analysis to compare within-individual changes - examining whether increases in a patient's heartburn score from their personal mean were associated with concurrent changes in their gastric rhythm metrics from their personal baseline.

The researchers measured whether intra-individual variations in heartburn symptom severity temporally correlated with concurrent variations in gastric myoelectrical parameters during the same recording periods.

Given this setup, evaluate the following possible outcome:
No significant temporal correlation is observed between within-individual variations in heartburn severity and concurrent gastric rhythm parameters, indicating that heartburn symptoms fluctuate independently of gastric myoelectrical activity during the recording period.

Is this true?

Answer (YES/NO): YES